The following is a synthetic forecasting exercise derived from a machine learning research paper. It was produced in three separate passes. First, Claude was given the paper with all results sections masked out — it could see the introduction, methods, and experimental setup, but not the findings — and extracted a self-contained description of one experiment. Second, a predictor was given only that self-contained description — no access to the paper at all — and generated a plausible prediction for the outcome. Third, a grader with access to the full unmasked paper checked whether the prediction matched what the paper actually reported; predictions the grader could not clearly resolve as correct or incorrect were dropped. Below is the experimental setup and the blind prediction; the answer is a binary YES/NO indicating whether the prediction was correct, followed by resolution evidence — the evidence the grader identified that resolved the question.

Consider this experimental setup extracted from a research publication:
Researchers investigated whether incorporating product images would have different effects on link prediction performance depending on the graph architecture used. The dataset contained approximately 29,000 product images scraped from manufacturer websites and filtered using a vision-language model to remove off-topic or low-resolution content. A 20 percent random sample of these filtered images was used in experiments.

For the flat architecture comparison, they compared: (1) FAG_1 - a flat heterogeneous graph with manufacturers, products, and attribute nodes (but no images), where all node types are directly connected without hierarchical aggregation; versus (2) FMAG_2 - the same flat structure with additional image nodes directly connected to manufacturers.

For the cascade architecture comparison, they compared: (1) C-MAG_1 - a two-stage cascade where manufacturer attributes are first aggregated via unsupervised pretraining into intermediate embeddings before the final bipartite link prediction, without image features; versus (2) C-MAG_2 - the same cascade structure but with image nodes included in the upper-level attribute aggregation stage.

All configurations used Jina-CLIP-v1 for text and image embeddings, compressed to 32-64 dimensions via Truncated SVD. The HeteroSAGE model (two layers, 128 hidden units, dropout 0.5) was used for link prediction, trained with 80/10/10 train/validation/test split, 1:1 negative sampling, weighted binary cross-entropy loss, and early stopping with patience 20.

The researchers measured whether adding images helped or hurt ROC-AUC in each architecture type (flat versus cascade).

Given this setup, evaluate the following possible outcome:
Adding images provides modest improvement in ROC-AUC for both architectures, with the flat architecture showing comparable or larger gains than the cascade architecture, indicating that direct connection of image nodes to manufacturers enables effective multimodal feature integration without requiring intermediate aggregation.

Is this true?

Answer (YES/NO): NO